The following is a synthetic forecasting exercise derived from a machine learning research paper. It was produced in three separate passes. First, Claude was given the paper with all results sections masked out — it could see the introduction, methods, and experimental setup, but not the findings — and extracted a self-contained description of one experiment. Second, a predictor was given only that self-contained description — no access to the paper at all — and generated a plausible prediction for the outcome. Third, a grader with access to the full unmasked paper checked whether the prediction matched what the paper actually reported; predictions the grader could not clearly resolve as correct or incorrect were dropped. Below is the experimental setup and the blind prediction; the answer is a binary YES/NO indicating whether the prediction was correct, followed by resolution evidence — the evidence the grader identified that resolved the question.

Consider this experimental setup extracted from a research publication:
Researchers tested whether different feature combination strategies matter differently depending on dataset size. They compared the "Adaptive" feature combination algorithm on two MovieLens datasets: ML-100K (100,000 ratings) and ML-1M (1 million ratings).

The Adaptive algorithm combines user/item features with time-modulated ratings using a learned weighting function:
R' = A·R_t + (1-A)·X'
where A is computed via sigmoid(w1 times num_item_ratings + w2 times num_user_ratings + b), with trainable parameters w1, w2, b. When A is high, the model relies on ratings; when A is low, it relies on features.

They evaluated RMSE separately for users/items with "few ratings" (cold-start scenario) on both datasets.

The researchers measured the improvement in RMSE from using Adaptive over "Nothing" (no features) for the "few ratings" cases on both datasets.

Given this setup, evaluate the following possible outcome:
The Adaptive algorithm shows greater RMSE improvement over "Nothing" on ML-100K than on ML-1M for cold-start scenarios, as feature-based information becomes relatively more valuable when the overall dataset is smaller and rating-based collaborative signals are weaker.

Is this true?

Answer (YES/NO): YES